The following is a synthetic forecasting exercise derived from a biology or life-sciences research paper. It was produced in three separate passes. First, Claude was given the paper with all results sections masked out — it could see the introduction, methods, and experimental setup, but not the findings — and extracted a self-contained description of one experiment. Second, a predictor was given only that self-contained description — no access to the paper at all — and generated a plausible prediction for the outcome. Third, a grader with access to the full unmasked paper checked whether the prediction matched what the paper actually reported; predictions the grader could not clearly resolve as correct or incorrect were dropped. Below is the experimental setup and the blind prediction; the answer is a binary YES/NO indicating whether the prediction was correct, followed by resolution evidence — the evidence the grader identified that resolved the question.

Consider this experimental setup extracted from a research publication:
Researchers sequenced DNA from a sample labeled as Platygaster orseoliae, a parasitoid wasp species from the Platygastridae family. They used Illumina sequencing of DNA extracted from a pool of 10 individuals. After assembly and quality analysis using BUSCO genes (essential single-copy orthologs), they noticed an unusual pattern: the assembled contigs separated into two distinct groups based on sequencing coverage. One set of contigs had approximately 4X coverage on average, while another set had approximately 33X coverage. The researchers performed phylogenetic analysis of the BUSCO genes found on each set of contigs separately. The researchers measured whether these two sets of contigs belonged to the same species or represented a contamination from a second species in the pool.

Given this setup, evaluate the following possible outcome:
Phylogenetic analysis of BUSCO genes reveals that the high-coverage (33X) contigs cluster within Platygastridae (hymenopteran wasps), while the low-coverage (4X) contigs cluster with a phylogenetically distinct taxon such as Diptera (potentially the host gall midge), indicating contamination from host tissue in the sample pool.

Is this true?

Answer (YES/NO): NO